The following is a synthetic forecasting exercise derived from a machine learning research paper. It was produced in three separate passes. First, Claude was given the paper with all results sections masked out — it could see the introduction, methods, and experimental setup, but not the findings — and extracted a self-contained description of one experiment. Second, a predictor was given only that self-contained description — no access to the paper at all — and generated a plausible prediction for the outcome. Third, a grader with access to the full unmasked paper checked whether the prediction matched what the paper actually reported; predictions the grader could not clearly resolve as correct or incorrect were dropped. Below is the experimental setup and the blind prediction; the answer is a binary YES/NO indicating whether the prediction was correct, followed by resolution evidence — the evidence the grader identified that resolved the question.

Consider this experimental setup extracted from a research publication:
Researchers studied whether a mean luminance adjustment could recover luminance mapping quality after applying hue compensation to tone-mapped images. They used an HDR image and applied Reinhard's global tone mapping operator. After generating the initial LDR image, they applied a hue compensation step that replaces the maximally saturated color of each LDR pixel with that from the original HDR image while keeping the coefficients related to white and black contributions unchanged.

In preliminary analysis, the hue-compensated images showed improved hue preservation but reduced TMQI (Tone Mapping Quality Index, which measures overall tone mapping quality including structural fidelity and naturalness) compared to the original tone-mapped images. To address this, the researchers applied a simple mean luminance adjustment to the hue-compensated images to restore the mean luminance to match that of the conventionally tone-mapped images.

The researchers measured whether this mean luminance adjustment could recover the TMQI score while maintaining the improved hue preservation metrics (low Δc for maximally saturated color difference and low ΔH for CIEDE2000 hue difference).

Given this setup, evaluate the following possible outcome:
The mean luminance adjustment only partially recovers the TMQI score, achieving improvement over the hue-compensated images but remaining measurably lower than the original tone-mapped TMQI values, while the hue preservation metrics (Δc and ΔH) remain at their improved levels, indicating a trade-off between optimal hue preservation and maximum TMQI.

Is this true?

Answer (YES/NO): NO